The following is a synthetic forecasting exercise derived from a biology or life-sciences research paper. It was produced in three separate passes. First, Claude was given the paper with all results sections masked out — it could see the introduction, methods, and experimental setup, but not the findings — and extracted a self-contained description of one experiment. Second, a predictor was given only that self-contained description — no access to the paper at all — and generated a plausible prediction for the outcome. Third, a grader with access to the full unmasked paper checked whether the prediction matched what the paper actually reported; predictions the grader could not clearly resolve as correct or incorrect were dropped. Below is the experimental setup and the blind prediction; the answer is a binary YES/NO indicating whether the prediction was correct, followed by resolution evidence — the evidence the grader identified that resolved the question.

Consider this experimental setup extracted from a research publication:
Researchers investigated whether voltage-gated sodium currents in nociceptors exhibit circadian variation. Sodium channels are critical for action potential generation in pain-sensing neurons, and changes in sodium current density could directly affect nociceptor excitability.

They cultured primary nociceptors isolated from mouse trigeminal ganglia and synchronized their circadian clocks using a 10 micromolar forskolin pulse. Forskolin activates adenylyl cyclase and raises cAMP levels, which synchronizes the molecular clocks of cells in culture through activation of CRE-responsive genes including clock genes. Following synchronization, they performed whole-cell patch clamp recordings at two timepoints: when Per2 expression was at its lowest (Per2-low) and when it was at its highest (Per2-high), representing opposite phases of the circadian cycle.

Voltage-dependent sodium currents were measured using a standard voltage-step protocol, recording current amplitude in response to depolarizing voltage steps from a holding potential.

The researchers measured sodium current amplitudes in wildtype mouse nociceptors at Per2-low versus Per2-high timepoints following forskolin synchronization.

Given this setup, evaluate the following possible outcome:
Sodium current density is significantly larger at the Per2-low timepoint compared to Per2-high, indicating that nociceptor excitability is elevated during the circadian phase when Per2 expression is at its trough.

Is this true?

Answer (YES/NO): YES